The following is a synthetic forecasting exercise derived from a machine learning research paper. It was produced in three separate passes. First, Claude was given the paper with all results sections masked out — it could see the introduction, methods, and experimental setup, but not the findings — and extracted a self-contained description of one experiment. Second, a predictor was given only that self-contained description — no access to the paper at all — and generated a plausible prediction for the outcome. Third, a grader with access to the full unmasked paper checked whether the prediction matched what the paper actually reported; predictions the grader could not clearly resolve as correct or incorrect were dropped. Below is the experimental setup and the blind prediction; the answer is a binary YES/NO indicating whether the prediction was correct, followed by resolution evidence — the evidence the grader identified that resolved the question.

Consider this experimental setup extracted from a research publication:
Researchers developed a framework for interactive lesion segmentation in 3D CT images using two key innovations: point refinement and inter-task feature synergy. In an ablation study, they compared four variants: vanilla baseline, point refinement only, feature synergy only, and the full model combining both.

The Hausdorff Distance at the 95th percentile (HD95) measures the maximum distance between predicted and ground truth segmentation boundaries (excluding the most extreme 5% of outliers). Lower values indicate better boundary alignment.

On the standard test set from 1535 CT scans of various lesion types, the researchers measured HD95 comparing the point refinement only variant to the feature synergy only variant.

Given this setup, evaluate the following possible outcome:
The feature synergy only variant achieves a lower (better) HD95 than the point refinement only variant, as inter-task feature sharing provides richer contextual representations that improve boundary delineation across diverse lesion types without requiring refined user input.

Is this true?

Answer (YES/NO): YES